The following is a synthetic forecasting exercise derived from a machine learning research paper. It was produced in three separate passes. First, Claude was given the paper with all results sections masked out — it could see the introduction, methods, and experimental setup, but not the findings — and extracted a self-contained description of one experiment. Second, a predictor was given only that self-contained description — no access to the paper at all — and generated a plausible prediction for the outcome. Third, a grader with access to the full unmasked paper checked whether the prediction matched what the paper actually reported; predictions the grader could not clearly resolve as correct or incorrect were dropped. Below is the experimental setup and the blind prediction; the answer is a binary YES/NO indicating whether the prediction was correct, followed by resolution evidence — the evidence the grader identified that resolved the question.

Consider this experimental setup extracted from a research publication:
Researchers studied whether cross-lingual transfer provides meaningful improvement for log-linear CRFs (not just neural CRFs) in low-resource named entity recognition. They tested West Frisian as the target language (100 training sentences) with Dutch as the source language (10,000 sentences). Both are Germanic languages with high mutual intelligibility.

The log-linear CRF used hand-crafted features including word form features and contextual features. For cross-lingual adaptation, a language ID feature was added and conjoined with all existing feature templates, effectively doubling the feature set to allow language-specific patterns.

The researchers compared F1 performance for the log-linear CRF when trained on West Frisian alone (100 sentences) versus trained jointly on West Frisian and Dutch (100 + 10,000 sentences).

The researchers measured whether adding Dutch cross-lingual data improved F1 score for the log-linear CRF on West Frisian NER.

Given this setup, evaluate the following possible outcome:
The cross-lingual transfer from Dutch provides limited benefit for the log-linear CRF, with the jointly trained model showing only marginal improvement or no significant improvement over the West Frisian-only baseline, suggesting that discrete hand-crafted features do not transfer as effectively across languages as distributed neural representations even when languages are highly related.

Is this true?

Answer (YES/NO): NO